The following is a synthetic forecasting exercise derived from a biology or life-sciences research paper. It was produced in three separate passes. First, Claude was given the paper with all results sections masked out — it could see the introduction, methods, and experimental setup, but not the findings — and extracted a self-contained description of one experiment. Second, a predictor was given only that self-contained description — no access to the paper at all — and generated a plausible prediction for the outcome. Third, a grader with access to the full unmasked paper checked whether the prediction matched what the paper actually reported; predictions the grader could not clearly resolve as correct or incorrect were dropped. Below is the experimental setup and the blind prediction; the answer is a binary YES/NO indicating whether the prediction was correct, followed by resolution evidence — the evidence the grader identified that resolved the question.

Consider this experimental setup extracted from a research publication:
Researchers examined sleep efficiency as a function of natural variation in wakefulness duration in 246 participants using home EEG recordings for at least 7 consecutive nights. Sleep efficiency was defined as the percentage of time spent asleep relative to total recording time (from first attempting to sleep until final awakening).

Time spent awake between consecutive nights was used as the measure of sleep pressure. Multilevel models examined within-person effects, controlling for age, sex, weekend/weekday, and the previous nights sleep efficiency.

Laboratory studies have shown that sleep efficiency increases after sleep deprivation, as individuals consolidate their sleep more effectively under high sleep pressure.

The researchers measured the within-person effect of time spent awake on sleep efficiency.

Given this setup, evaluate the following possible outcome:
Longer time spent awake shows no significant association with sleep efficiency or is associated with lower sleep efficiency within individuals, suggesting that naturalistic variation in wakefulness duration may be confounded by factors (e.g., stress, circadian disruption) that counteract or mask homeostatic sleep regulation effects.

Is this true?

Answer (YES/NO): NO